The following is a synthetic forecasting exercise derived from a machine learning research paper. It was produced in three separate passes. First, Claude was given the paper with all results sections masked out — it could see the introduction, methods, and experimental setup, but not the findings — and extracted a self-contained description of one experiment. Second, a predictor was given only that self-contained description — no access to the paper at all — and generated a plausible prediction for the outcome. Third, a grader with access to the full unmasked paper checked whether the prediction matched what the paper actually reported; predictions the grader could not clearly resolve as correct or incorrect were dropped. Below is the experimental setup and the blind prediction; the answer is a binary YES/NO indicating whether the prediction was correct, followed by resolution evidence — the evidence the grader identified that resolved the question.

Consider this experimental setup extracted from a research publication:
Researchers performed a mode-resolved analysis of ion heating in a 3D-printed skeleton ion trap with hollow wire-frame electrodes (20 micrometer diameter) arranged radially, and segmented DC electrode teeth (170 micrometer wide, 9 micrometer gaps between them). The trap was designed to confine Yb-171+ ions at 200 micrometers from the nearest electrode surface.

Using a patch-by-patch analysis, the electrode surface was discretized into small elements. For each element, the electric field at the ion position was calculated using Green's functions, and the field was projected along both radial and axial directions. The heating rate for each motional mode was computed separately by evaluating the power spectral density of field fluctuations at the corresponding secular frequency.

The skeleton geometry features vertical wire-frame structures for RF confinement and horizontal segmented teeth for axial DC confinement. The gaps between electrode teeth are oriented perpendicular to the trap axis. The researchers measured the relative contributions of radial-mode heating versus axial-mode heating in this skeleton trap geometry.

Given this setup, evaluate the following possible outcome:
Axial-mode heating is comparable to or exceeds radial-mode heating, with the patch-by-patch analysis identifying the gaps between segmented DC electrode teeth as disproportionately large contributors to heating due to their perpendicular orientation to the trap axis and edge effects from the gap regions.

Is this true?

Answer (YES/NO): NO